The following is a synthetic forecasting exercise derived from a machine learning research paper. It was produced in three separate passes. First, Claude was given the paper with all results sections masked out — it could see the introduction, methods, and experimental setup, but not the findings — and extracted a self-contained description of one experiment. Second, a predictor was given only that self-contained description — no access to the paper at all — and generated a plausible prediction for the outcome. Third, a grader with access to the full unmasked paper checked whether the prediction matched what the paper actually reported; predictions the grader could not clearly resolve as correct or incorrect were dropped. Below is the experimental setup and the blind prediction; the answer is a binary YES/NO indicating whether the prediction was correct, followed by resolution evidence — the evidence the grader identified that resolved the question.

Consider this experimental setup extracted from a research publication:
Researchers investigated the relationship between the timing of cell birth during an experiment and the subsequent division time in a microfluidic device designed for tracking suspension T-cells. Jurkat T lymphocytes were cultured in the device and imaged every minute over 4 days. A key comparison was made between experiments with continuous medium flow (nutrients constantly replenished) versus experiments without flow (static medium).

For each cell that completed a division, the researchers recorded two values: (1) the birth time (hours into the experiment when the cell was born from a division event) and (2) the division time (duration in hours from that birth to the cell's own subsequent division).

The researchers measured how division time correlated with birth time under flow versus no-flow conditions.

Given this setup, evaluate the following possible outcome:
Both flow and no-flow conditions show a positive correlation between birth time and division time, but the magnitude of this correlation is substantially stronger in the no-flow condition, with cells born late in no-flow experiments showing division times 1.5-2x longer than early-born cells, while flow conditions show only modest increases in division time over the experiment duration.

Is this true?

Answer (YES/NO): NO